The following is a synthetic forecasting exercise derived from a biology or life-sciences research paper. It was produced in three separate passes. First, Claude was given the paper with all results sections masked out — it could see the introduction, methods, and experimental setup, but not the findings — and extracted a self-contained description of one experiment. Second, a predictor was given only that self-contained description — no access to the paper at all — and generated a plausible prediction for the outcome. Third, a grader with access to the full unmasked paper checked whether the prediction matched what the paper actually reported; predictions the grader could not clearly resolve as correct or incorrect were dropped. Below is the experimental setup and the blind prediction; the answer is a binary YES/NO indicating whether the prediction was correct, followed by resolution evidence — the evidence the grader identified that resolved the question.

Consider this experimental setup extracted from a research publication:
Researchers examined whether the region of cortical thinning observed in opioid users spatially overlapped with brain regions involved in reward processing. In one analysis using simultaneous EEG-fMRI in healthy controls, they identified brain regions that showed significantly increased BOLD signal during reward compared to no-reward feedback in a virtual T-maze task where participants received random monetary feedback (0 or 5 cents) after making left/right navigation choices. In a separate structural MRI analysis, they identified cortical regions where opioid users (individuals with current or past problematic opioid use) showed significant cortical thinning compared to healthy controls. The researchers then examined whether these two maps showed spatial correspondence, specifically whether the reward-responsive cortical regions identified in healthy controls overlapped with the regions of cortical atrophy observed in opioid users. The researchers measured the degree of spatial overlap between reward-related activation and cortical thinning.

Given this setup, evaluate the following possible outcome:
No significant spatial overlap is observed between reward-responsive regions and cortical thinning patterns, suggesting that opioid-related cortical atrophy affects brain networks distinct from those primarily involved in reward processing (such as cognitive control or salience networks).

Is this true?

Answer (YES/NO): NO